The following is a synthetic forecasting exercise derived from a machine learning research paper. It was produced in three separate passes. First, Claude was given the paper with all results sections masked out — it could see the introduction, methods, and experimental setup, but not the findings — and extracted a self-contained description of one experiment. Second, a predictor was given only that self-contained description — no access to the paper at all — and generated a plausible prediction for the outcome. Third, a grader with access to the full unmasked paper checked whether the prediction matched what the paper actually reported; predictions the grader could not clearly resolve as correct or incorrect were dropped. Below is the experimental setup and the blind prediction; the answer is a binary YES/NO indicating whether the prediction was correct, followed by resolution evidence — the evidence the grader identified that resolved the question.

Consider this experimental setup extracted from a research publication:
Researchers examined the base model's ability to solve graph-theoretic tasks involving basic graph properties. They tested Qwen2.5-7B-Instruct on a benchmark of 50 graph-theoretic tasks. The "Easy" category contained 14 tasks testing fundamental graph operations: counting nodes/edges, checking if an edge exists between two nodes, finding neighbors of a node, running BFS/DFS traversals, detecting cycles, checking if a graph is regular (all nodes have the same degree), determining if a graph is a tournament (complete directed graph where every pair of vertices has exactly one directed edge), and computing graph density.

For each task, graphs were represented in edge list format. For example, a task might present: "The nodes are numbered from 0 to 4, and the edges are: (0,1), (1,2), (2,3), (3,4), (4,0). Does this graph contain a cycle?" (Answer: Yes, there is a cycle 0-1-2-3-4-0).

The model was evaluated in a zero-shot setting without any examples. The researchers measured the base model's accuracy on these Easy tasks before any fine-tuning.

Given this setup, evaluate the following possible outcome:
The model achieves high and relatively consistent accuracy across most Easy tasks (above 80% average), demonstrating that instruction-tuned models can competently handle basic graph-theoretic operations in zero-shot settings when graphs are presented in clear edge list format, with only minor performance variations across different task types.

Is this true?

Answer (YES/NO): NO